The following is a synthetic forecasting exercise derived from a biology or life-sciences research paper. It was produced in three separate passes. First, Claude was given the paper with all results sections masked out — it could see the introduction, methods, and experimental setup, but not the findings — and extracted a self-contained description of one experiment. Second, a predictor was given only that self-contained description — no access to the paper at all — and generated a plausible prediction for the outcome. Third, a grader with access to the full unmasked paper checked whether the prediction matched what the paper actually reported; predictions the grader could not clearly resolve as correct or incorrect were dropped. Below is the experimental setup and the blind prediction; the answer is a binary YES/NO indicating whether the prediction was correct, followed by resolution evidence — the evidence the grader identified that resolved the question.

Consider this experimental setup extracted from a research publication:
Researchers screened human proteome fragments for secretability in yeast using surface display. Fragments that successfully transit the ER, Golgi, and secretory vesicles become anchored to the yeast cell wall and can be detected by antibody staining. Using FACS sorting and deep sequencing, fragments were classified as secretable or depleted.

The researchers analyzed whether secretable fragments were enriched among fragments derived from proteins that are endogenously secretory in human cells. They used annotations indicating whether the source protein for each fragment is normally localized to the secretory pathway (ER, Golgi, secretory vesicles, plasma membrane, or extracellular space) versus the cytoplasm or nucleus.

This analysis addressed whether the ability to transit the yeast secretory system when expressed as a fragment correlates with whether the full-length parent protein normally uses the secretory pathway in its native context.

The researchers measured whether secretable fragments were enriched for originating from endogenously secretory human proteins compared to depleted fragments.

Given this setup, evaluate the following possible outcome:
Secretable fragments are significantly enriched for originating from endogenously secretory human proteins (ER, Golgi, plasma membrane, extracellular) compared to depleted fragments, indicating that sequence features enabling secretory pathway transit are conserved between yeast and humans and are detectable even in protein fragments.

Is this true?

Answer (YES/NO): NO